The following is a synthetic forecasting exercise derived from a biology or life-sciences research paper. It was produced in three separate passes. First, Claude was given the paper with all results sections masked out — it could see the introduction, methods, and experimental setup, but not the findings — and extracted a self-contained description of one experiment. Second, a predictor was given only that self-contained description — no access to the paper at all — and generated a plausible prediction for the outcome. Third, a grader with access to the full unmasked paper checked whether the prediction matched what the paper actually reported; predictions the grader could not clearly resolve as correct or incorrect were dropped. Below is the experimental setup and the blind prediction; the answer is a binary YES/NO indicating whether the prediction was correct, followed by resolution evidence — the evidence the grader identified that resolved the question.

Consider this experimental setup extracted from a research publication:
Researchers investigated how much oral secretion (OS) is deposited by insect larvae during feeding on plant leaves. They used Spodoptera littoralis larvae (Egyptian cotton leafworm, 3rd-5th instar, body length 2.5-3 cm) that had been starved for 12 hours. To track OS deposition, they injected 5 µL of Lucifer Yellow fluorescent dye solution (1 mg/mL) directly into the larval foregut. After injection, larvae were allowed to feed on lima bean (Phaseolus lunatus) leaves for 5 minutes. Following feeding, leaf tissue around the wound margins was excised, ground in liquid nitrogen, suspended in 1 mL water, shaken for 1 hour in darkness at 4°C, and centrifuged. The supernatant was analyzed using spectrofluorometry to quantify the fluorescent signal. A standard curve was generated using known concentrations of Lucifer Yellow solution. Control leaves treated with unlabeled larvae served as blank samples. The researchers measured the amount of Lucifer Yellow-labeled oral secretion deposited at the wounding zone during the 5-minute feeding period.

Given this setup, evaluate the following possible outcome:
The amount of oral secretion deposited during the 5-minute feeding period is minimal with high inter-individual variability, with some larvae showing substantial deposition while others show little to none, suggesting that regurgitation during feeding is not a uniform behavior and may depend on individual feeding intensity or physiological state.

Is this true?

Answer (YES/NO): NO